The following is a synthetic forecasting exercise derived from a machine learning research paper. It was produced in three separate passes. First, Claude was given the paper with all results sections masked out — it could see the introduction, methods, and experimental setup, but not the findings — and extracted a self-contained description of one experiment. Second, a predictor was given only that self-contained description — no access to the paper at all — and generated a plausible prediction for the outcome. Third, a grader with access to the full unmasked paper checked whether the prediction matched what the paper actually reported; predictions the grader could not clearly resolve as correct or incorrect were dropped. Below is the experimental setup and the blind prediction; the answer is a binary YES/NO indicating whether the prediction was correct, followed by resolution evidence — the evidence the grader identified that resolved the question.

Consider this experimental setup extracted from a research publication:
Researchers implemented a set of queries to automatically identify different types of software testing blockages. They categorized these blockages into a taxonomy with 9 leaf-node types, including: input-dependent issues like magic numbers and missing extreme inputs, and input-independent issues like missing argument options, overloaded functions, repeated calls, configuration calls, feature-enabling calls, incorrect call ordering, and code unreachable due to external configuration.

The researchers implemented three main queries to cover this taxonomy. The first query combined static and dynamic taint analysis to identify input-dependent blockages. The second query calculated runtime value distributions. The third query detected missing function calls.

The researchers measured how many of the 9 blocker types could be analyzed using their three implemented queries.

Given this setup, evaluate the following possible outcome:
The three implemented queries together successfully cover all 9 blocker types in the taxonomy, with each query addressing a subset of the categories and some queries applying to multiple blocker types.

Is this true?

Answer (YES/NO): NO